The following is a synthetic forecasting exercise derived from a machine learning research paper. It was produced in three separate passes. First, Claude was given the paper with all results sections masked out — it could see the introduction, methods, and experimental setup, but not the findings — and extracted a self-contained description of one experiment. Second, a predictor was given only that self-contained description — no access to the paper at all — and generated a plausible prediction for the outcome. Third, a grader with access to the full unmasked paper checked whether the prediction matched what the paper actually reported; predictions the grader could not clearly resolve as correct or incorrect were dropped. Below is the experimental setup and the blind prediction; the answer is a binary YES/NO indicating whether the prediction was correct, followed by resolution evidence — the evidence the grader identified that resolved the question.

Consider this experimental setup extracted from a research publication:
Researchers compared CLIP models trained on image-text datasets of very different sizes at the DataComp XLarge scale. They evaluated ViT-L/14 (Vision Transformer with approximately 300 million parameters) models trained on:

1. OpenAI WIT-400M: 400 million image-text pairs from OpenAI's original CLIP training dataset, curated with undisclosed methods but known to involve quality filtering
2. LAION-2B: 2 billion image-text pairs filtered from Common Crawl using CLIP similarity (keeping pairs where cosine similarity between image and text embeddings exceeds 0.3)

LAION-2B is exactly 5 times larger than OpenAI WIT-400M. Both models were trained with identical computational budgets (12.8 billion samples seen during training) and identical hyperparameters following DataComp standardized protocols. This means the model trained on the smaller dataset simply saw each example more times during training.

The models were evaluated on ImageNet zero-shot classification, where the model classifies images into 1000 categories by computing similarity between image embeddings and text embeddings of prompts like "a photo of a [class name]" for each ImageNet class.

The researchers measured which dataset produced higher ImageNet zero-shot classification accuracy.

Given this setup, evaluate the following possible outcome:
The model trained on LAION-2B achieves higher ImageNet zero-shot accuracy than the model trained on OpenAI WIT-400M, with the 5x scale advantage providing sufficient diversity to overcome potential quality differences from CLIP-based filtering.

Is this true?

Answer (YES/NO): NO